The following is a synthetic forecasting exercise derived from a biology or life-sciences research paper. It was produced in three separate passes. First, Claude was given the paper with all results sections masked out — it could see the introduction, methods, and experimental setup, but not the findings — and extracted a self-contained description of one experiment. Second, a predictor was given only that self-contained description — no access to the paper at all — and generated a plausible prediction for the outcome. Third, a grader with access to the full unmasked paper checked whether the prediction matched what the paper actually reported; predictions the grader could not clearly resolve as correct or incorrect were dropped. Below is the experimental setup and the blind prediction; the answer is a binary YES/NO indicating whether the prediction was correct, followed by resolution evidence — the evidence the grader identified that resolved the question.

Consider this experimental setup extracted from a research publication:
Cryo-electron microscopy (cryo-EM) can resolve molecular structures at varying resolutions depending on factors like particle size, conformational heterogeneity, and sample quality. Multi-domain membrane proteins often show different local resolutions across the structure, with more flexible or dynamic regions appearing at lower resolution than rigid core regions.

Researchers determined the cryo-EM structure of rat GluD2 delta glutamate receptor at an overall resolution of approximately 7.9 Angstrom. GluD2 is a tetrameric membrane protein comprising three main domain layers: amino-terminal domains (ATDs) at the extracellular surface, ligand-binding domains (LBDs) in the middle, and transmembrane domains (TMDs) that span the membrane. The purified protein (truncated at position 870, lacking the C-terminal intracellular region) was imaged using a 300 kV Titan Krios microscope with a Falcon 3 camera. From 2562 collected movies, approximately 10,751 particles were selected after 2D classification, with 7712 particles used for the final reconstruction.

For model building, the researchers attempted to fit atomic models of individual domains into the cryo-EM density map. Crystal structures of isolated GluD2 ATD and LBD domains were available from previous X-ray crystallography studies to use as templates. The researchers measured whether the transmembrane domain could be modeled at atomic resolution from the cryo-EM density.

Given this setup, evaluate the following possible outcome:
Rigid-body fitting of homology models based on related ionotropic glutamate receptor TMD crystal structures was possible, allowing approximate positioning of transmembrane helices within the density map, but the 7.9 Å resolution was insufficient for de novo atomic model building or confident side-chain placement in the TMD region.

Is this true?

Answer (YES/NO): NO